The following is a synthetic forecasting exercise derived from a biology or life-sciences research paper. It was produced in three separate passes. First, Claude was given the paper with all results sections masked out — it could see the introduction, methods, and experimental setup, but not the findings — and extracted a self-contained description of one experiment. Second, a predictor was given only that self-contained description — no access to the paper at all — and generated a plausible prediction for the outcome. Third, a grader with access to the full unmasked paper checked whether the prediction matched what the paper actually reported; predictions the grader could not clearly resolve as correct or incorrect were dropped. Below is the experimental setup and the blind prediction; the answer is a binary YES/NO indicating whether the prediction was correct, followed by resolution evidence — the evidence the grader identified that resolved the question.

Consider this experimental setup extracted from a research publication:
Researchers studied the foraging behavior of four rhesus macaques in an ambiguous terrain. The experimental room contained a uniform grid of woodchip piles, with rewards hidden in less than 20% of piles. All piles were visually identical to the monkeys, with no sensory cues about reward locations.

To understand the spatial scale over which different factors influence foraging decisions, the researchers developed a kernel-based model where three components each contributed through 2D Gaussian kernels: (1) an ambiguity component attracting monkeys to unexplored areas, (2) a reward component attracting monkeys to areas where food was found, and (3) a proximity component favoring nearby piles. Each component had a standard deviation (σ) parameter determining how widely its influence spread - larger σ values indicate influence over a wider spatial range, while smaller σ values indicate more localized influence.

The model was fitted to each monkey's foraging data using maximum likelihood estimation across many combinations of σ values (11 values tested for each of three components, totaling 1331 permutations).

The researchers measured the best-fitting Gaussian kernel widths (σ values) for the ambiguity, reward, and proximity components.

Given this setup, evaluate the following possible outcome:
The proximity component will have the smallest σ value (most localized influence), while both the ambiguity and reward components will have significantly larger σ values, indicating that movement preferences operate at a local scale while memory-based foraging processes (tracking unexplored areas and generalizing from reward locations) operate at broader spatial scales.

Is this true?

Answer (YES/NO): NO